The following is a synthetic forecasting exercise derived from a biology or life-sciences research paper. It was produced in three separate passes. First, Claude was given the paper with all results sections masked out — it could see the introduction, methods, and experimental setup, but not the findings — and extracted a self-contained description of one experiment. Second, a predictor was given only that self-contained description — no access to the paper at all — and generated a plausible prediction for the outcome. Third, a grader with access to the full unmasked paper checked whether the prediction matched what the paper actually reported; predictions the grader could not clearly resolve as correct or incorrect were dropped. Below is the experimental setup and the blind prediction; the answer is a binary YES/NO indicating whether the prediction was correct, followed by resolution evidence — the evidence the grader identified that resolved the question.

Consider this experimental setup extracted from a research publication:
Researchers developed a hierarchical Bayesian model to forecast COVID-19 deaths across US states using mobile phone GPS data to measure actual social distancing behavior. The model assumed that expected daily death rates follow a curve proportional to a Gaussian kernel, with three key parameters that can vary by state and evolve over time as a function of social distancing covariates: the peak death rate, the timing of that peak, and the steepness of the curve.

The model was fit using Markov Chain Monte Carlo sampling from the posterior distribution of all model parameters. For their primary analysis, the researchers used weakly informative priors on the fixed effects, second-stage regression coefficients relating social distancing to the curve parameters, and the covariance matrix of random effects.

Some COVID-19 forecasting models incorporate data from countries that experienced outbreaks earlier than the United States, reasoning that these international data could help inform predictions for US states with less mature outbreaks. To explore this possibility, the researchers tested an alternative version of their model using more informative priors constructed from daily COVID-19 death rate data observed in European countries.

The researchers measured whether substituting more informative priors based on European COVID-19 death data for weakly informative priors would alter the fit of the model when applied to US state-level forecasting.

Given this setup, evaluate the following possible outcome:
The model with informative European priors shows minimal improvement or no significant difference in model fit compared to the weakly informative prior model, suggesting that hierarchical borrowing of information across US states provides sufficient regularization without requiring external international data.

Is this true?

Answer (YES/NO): NO